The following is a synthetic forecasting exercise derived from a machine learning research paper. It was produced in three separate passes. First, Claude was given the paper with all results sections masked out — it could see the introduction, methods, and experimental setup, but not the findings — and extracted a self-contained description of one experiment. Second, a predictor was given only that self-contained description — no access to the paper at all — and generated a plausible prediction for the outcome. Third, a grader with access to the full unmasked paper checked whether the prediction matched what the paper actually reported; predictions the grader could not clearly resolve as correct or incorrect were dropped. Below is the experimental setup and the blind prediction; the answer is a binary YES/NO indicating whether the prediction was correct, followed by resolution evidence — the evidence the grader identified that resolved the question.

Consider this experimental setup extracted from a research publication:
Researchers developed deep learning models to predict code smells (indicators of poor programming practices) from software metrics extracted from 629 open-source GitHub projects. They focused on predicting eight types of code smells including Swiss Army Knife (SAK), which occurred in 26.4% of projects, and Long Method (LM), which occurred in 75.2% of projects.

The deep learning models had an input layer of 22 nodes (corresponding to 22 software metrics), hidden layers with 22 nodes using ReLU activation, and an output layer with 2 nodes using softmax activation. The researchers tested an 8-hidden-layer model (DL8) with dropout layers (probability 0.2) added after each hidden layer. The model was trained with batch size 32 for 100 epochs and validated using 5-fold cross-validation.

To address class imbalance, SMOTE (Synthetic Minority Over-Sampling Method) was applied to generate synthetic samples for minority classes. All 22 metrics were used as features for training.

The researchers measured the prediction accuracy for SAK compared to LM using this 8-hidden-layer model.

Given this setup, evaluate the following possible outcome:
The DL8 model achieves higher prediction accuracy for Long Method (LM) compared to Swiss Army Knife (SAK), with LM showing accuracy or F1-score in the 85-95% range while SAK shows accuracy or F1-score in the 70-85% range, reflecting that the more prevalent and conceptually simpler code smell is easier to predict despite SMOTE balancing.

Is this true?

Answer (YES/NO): NO